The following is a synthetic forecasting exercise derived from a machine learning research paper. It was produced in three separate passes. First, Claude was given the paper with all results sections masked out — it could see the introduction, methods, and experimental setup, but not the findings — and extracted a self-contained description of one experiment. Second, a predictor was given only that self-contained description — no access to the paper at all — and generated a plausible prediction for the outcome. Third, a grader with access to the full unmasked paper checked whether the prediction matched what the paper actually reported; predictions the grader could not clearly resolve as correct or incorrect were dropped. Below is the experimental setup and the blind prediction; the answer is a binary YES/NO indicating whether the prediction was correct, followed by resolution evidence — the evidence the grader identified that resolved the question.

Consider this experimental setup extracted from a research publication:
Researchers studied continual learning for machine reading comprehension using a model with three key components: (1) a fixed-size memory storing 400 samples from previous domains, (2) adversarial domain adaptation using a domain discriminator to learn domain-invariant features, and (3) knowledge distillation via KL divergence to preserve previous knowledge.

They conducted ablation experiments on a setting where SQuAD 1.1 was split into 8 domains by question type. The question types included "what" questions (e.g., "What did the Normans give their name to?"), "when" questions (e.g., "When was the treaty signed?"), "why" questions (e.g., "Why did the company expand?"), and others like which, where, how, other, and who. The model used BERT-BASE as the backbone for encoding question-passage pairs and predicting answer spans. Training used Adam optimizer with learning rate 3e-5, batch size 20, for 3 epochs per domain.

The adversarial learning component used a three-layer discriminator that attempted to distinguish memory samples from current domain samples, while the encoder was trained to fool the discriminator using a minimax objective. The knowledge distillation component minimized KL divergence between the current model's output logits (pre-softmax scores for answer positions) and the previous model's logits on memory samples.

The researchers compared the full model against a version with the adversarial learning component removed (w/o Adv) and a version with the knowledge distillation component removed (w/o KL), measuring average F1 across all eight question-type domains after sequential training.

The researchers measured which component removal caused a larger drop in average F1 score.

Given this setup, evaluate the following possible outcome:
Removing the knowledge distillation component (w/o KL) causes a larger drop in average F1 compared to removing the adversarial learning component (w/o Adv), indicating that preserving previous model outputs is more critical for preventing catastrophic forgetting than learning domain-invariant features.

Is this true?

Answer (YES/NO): NO